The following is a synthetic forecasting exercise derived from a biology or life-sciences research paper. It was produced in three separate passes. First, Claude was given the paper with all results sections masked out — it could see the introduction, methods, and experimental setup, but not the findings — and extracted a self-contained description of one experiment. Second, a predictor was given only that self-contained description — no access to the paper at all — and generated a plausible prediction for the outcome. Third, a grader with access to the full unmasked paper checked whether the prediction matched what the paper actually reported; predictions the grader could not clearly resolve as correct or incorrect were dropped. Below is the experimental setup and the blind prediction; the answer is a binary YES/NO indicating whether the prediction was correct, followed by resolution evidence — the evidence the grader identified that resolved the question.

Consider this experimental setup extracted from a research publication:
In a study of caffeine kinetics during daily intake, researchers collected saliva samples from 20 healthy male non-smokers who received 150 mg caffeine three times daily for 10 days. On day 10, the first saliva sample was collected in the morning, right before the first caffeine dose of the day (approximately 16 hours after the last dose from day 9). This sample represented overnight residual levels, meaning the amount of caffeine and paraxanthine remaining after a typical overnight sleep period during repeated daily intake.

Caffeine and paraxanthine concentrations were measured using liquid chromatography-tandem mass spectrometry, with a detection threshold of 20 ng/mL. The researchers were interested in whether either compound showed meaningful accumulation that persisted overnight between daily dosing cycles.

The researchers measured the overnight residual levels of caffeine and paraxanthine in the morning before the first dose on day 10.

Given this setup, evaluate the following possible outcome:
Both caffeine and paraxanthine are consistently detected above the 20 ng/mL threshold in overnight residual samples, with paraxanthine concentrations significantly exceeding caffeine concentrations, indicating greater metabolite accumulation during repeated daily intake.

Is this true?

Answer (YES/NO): YES